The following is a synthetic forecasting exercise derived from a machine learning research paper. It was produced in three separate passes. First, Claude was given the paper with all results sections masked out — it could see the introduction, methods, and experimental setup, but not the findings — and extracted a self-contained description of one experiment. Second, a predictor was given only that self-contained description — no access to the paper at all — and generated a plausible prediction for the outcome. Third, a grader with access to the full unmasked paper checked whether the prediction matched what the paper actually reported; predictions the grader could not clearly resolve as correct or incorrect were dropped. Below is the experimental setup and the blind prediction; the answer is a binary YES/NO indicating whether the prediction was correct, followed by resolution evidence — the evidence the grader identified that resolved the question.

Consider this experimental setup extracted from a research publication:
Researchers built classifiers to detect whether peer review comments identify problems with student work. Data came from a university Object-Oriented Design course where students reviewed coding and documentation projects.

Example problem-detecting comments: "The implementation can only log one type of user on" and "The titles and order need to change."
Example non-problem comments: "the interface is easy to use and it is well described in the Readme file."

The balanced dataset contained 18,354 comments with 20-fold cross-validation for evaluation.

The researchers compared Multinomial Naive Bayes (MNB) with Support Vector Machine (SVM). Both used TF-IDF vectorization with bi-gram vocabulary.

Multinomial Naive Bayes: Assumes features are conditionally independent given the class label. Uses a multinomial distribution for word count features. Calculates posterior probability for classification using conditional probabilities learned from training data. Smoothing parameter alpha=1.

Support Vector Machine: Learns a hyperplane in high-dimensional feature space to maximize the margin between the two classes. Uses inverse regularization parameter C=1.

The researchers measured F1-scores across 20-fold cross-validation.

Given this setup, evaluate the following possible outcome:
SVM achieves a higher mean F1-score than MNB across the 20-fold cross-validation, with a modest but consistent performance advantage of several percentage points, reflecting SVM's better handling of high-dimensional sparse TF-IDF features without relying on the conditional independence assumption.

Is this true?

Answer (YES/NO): YES